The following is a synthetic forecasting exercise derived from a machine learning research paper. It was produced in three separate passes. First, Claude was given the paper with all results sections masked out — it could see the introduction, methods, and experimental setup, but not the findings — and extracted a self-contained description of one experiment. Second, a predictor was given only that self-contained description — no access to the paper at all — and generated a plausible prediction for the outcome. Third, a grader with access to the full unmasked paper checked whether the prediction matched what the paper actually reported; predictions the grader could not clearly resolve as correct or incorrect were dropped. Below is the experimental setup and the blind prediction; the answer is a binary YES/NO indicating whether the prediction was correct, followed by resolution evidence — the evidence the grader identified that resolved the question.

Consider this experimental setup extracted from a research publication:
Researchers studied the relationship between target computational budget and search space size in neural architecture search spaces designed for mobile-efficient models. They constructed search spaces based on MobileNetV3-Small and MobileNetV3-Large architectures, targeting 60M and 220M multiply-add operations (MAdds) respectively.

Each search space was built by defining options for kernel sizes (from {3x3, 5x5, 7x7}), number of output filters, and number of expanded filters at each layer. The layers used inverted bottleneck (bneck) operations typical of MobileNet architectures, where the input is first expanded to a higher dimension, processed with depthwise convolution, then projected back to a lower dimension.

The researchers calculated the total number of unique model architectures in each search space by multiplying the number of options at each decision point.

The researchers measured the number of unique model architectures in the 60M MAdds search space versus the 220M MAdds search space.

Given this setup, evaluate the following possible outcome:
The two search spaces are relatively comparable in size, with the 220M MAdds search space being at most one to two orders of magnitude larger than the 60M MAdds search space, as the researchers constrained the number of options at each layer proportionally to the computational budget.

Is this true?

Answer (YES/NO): NO